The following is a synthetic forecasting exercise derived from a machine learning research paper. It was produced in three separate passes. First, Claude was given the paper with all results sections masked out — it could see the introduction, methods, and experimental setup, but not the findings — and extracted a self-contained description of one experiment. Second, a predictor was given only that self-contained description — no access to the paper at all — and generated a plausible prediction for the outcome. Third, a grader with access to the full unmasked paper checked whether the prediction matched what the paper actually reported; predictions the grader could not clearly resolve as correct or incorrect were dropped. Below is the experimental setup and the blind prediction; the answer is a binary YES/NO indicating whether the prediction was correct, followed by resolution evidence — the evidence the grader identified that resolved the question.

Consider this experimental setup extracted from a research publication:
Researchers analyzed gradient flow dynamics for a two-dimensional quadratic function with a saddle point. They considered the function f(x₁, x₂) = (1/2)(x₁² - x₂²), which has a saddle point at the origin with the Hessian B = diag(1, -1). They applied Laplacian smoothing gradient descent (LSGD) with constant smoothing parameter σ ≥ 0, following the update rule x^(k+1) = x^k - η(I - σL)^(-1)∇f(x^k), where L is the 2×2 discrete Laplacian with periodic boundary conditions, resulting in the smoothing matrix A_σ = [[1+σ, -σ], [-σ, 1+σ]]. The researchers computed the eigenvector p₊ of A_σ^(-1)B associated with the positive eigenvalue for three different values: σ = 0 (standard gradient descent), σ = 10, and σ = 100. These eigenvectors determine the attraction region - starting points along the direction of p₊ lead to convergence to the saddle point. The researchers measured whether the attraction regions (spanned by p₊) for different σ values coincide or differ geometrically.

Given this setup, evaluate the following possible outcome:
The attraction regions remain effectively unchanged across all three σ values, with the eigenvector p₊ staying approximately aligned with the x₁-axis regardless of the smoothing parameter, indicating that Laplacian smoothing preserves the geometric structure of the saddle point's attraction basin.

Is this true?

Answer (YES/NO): NO